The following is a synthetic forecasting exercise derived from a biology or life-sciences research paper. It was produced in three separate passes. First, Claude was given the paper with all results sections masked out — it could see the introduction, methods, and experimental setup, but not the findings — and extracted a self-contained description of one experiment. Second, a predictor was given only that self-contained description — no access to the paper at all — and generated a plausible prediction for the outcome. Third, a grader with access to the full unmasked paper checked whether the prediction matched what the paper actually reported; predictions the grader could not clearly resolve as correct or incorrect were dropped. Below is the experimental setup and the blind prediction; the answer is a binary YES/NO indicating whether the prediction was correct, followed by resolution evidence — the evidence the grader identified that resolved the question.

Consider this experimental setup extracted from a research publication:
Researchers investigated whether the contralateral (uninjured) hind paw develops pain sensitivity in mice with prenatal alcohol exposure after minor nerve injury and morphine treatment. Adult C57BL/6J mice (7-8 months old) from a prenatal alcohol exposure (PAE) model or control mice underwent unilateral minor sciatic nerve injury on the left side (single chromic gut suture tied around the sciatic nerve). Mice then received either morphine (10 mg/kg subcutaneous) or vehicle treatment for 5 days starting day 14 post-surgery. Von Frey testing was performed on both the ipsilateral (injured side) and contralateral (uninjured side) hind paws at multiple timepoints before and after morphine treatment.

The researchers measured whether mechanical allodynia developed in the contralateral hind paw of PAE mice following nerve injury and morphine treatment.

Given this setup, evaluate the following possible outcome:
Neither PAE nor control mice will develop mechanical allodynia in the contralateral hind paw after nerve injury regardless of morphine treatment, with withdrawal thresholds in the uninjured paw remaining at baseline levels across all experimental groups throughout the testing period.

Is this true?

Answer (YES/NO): YES